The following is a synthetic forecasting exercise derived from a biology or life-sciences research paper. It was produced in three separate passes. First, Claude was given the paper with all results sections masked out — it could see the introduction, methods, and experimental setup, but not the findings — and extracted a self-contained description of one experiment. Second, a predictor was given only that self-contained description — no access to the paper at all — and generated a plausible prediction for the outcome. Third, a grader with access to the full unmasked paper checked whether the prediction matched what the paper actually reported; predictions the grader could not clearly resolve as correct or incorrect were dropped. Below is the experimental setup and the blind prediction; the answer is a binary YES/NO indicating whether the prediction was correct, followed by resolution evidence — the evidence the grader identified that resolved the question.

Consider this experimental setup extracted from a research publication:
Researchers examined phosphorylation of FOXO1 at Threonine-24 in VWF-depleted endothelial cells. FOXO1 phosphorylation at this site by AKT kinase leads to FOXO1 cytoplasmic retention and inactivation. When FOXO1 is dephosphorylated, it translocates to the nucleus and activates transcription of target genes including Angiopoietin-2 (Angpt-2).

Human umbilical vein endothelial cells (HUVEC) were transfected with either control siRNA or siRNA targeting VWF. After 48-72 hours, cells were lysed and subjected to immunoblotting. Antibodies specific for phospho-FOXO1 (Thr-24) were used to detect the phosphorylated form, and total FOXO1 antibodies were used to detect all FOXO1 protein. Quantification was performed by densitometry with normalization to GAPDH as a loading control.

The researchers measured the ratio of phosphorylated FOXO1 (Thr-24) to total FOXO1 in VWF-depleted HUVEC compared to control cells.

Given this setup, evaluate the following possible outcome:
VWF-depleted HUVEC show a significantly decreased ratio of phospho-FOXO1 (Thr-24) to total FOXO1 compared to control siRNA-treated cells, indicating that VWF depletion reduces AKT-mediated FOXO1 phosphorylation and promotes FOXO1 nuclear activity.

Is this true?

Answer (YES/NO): YES